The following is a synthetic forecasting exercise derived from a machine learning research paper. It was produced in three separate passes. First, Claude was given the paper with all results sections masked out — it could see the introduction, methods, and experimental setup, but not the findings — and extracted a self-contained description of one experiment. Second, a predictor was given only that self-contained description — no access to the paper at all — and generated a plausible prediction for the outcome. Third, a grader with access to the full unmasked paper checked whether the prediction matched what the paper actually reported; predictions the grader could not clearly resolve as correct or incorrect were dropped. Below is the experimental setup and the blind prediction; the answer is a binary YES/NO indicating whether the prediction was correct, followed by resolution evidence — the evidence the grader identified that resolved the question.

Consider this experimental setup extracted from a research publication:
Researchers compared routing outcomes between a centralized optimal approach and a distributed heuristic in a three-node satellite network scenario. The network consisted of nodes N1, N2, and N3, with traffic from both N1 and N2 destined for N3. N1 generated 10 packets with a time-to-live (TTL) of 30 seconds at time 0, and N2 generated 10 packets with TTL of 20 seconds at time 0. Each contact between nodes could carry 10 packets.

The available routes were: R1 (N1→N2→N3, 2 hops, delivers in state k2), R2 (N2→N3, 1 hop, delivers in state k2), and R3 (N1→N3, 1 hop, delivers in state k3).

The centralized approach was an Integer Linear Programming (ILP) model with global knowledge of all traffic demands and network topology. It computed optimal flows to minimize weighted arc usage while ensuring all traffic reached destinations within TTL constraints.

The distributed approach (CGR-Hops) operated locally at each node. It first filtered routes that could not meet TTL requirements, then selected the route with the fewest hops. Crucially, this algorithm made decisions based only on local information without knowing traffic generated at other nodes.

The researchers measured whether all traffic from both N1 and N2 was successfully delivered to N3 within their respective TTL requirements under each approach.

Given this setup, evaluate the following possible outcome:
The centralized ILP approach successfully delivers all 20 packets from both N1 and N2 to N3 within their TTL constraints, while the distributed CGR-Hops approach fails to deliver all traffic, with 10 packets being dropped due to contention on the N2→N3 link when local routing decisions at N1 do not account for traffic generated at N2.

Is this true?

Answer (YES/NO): NO